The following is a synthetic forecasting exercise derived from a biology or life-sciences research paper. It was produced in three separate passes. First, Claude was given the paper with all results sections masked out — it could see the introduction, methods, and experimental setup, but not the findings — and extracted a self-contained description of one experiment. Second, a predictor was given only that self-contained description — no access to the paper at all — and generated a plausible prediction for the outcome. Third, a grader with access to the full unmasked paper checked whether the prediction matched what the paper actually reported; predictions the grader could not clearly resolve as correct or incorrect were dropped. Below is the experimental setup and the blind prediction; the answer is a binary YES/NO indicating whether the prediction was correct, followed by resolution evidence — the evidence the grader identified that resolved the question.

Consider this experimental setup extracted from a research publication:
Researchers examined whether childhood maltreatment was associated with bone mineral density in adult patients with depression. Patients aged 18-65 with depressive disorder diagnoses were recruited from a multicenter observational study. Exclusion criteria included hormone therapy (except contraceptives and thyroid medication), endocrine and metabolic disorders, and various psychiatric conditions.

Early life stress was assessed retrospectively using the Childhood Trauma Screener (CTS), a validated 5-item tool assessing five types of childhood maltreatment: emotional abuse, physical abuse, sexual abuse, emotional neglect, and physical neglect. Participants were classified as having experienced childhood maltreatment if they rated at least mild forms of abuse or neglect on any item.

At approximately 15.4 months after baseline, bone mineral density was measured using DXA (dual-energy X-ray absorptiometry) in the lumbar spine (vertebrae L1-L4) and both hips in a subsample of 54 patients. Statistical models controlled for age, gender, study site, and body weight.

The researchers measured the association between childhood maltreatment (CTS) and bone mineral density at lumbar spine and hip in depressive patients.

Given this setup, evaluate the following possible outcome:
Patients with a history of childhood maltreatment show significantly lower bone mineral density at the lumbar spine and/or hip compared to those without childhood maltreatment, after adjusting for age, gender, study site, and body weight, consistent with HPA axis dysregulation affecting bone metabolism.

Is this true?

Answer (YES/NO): YES